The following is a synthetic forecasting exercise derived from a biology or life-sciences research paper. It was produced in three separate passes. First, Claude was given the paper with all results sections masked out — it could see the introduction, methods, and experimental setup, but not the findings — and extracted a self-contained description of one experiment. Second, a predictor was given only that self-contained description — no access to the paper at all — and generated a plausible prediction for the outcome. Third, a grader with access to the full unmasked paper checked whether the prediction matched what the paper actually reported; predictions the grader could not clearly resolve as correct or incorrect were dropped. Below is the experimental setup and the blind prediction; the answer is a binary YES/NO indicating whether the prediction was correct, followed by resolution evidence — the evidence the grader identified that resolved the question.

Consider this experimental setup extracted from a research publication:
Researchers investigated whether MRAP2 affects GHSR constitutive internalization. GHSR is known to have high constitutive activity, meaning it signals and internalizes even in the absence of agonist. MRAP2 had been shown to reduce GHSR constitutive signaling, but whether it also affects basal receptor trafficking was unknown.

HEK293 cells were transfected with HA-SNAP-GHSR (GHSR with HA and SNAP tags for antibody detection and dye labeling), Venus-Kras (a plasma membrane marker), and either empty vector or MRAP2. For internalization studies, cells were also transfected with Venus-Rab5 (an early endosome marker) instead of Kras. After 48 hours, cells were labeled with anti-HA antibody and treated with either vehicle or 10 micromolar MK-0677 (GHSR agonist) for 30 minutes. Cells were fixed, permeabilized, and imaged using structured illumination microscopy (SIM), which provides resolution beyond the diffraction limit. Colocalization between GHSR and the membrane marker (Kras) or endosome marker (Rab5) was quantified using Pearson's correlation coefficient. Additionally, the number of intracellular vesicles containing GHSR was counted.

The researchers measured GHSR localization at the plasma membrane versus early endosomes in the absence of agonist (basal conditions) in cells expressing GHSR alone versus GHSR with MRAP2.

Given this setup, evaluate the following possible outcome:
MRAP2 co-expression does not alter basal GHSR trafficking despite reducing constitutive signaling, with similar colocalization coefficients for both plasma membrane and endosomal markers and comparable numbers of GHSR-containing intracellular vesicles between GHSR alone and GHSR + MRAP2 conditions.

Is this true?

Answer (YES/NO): NO